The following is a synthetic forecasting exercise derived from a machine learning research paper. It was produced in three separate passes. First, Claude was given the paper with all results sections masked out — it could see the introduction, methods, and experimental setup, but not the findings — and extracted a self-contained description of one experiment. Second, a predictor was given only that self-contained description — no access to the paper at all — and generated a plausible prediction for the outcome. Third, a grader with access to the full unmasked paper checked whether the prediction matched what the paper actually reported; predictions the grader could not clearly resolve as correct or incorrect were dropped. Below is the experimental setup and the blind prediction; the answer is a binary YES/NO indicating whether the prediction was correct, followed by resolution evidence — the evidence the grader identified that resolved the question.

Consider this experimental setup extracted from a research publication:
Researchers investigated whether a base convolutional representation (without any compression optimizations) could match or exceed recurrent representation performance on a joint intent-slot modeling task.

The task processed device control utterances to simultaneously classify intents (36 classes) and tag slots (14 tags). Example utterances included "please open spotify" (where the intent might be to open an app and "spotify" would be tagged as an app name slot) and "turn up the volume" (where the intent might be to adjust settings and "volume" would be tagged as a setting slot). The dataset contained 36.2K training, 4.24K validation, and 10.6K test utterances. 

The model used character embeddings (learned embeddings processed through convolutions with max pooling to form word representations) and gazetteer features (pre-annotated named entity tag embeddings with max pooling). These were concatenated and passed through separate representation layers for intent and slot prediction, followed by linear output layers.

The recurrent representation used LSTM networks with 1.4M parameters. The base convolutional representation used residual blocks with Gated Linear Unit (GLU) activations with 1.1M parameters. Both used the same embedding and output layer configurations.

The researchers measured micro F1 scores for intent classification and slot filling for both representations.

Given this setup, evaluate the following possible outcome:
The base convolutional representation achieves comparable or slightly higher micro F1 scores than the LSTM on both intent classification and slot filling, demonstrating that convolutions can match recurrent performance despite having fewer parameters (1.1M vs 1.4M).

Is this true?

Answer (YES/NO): NO